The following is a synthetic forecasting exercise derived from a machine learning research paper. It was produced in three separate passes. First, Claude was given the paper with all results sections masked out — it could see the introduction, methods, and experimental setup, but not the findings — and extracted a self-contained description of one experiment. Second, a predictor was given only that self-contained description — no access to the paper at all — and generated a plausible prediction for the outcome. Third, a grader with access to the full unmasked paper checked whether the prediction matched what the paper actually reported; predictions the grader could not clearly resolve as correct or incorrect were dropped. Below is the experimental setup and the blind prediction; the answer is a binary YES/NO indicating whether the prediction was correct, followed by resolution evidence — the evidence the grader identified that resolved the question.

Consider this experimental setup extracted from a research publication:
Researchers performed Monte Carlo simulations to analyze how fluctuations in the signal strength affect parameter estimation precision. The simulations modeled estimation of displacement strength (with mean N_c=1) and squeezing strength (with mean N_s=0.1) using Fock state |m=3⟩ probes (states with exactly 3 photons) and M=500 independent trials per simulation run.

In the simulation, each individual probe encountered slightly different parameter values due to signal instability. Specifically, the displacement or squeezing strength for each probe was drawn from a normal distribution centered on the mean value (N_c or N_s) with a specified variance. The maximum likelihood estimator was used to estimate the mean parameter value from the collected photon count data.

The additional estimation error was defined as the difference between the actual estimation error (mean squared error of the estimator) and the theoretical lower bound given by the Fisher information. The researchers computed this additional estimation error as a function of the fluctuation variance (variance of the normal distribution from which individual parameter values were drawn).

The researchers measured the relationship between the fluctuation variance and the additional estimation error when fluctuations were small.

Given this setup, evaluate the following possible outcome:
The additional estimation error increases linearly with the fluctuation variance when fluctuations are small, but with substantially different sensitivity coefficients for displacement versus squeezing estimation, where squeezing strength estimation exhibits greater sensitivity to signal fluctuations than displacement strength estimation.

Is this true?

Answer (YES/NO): NO